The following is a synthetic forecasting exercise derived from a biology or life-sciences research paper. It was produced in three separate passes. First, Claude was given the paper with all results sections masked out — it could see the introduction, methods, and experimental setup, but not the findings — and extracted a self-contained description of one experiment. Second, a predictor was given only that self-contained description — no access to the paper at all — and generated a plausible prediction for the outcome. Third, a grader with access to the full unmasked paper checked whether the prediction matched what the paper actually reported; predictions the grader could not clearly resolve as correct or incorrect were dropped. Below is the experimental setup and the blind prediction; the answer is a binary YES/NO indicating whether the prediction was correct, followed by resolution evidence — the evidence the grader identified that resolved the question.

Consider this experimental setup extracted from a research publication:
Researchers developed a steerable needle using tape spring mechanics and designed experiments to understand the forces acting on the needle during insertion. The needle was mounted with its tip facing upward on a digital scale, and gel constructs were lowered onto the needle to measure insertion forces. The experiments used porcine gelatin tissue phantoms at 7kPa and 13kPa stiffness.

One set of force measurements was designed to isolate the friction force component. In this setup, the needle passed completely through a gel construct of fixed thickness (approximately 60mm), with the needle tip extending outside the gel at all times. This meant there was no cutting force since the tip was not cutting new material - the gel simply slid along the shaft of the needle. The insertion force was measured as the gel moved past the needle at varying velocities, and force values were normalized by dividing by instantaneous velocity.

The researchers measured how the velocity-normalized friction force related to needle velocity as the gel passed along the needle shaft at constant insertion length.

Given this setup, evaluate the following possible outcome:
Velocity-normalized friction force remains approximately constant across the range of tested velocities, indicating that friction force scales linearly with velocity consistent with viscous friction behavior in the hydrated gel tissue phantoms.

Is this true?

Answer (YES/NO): YES